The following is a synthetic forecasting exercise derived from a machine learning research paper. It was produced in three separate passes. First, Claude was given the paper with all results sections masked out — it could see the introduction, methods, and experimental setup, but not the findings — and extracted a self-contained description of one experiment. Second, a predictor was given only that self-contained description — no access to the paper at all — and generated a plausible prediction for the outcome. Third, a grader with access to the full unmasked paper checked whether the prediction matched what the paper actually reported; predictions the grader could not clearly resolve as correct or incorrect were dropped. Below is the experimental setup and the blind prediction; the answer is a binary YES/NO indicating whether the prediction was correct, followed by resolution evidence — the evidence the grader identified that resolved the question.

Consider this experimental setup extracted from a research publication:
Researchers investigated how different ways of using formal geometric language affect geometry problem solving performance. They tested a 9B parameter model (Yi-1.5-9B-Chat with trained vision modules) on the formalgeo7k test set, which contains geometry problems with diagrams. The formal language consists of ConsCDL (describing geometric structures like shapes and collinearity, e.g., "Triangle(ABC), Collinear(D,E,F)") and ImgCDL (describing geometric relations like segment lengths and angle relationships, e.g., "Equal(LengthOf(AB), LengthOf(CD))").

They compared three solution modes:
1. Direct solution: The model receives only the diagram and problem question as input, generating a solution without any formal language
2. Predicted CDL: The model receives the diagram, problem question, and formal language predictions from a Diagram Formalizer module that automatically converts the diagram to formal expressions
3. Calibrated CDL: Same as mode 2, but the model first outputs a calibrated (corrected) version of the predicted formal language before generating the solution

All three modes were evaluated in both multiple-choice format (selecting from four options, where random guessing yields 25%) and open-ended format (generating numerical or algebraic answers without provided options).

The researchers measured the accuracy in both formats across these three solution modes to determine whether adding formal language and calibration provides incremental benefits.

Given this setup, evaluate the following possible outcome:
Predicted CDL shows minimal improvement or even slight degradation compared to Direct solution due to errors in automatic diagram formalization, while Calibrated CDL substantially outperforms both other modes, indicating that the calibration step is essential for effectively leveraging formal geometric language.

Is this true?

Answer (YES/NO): NO